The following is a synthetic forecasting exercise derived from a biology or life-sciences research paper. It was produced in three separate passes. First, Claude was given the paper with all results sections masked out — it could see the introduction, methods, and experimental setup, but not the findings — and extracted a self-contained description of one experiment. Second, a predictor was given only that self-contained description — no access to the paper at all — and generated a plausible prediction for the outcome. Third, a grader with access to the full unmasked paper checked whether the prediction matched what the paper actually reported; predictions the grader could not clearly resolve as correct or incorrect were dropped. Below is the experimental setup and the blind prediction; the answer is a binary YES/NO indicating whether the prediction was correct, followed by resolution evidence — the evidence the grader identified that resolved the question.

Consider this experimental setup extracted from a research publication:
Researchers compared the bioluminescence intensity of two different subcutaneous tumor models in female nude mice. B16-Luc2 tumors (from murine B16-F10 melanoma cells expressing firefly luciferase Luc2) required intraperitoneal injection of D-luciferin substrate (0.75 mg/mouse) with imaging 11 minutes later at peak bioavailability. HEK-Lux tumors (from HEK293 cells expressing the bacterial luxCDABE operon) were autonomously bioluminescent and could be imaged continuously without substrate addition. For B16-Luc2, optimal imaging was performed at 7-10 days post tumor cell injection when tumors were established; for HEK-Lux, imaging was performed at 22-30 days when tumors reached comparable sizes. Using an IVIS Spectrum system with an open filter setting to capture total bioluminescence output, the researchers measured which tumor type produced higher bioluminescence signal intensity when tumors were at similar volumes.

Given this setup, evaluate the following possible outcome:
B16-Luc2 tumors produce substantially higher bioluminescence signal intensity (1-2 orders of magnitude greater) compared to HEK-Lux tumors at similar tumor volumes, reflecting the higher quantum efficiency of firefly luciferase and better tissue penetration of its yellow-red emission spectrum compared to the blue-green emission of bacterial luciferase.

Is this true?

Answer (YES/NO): NO